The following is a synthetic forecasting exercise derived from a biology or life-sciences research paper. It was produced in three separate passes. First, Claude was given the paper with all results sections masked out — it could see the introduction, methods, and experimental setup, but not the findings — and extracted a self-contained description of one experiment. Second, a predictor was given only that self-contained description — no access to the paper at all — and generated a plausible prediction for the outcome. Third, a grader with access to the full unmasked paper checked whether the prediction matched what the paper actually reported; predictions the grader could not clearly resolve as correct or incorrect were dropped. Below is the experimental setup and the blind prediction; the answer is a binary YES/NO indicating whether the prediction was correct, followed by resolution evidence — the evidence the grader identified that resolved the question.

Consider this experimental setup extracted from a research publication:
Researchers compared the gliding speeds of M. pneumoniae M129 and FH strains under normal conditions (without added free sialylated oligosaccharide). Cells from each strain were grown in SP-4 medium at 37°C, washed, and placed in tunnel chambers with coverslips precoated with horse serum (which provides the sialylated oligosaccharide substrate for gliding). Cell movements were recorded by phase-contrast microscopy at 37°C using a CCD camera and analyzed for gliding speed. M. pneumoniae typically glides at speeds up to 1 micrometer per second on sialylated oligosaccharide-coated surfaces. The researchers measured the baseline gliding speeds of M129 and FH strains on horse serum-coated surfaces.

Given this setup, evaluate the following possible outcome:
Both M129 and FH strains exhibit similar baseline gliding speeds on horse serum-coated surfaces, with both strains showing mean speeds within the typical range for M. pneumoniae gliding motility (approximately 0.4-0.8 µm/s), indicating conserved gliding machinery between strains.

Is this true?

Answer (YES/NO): NO